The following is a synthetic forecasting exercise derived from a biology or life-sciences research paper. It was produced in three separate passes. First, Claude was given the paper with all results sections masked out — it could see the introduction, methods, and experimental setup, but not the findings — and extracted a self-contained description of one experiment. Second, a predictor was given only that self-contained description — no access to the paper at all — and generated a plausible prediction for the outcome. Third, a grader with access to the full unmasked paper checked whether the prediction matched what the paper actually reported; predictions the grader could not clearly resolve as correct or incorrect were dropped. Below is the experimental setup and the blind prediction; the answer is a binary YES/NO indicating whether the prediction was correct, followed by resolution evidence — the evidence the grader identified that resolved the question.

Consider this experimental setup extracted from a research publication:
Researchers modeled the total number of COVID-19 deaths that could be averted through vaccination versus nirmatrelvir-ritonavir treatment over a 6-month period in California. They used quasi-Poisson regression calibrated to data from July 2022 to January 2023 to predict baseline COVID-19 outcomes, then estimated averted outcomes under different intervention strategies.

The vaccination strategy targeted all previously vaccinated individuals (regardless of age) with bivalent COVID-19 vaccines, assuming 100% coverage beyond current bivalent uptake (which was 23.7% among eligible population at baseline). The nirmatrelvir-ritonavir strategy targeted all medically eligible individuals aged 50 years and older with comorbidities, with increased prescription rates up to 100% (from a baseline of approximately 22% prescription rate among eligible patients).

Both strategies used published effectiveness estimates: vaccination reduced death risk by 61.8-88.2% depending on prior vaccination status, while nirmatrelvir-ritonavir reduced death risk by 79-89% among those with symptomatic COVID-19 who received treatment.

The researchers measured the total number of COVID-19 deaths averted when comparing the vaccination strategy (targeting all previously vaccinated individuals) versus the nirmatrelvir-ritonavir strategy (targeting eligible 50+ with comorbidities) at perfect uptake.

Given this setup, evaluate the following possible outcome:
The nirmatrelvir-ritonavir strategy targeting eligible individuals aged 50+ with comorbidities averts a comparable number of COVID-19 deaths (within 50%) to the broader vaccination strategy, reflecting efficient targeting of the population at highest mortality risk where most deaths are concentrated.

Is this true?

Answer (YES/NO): YES